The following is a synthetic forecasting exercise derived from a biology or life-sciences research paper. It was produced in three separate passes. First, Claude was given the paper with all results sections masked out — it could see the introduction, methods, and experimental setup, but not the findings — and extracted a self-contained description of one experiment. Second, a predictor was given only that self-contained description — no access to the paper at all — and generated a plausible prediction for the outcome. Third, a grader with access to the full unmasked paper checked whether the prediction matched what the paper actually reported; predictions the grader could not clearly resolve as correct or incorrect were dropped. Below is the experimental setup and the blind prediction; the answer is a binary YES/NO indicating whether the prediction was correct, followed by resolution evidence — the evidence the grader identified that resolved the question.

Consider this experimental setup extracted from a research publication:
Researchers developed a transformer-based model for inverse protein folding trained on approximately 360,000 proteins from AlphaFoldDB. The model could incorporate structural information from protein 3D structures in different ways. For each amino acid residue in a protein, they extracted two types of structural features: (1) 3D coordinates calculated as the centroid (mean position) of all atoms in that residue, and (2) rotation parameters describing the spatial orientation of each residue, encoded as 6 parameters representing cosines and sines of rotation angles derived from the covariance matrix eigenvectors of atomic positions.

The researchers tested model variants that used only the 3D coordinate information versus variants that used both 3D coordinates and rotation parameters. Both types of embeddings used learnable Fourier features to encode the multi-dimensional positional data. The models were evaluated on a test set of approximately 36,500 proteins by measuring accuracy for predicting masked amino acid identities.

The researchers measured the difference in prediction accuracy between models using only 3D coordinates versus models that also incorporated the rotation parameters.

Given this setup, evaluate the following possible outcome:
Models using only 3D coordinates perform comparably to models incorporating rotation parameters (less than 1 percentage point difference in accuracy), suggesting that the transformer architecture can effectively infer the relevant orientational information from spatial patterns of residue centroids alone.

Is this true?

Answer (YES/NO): NO